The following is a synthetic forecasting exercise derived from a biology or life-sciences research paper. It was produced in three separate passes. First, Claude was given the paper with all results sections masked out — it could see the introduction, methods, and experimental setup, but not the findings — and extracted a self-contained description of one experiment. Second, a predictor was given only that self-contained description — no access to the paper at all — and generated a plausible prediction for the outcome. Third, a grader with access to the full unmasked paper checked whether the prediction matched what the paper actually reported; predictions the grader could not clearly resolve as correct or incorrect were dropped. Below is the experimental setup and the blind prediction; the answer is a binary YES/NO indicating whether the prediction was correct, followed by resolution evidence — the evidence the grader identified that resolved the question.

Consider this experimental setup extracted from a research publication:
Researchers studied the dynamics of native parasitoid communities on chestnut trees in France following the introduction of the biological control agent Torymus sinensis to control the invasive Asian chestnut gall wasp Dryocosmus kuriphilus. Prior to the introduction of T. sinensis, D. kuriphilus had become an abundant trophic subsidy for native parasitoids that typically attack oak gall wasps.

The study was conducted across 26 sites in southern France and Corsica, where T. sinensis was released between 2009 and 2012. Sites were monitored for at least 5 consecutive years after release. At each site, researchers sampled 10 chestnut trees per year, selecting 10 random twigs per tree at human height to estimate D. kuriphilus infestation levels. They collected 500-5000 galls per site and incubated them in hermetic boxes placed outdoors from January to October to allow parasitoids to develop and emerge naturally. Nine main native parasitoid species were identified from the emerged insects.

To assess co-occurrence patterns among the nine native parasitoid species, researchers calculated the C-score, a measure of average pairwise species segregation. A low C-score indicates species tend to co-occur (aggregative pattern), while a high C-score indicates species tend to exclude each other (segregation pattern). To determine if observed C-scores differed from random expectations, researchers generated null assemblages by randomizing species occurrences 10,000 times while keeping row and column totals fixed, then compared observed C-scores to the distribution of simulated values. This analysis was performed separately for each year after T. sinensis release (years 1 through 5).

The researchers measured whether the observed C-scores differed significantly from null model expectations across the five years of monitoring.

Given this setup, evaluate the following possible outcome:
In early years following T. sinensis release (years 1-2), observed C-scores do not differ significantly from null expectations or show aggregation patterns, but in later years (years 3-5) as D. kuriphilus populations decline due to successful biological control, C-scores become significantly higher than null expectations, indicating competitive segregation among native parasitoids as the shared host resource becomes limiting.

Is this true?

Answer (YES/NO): YES